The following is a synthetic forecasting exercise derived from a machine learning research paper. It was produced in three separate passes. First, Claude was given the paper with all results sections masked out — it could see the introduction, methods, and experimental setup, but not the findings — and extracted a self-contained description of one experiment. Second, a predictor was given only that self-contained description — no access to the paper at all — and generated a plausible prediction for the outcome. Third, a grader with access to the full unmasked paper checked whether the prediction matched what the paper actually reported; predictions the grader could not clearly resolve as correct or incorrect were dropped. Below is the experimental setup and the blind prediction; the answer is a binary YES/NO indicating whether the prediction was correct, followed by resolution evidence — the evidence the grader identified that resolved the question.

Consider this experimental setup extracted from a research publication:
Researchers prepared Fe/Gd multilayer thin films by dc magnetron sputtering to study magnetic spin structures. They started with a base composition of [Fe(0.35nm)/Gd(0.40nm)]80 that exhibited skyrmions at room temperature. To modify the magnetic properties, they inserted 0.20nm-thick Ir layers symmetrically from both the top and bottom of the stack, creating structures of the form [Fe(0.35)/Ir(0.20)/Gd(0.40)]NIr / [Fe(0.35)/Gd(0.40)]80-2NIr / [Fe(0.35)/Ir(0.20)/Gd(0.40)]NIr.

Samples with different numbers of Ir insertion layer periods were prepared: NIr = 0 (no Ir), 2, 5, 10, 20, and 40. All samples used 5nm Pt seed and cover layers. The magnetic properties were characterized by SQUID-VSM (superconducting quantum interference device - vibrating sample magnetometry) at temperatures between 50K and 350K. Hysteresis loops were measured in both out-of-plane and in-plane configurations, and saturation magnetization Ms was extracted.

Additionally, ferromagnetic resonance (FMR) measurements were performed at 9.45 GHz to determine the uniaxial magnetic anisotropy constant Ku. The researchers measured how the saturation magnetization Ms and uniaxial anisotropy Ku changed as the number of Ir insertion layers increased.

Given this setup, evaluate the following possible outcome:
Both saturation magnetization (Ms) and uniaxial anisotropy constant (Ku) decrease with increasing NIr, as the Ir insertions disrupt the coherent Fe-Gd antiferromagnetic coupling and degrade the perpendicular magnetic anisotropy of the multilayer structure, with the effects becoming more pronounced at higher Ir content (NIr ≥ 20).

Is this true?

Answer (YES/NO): NO